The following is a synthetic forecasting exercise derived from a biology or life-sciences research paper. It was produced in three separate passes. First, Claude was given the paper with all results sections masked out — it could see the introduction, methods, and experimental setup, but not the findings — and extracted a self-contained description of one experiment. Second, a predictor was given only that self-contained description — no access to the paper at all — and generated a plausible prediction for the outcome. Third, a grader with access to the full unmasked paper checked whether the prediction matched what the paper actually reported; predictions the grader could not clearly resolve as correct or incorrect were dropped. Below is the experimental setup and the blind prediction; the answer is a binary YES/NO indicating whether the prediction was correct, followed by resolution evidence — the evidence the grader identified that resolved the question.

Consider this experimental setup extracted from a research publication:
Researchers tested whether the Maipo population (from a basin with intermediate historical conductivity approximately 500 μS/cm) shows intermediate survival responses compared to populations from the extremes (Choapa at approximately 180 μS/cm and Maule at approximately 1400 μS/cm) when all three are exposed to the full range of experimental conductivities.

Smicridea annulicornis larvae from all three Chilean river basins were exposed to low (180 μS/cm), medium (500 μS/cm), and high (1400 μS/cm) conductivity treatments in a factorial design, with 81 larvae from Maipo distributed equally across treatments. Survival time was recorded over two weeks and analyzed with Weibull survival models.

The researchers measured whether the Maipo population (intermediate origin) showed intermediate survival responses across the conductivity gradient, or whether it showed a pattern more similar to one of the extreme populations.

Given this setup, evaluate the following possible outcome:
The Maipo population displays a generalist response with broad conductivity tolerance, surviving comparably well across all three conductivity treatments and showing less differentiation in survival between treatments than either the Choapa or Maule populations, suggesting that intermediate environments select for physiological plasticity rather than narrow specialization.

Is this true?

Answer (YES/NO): YES